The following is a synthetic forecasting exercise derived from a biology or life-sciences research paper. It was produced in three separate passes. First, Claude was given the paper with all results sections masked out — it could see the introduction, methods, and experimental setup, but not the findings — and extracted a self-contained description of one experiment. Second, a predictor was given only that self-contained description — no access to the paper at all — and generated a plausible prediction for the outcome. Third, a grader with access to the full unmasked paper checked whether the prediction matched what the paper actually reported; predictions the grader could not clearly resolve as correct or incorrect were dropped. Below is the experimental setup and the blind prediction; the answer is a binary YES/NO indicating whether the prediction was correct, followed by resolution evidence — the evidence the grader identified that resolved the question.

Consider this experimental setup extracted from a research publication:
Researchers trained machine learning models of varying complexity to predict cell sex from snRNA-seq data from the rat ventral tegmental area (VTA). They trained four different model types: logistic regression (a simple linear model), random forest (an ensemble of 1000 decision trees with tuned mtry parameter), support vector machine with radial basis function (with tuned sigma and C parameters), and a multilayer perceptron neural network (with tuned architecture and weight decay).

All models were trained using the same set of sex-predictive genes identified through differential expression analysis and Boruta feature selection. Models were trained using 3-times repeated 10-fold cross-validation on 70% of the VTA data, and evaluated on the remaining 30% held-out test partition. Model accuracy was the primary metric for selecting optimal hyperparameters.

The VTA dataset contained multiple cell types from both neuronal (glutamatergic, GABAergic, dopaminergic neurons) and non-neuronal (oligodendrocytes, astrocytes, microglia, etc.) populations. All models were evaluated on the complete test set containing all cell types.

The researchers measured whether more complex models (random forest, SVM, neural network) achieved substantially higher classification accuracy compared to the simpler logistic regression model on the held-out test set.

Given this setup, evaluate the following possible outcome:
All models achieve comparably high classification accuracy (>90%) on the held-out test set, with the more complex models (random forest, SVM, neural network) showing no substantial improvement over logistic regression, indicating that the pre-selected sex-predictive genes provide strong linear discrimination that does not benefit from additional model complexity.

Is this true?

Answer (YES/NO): YES